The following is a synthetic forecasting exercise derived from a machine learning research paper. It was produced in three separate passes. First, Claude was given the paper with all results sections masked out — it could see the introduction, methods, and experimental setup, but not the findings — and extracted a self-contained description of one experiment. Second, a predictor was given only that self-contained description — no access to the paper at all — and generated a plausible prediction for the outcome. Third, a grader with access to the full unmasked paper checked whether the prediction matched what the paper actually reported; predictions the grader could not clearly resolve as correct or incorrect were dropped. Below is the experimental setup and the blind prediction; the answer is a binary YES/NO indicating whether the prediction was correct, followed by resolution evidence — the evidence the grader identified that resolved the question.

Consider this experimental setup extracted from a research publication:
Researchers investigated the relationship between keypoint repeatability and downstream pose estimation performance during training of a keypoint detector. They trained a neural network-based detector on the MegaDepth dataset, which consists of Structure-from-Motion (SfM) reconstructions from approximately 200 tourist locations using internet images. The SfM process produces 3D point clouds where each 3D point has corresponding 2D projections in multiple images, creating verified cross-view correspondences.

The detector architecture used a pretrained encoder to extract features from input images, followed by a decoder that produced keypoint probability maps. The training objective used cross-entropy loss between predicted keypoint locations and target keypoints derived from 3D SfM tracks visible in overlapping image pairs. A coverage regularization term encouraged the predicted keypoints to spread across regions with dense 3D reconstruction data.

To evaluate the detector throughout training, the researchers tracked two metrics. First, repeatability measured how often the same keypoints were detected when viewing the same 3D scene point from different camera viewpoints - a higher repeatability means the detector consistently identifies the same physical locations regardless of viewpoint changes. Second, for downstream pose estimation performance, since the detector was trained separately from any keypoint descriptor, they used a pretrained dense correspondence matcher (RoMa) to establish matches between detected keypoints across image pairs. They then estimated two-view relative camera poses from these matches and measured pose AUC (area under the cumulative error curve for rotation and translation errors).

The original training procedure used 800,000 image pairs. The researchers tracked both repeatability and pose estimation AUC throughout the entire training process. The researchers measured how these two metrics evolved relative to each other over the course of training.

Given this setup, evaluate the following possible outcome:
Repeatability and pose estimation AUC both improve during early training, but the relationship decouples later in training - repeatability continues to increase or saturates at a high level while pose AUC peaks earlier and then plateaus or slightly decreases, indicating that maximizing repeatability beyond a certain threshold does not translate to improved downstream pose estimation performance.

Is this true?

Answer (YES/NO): YES